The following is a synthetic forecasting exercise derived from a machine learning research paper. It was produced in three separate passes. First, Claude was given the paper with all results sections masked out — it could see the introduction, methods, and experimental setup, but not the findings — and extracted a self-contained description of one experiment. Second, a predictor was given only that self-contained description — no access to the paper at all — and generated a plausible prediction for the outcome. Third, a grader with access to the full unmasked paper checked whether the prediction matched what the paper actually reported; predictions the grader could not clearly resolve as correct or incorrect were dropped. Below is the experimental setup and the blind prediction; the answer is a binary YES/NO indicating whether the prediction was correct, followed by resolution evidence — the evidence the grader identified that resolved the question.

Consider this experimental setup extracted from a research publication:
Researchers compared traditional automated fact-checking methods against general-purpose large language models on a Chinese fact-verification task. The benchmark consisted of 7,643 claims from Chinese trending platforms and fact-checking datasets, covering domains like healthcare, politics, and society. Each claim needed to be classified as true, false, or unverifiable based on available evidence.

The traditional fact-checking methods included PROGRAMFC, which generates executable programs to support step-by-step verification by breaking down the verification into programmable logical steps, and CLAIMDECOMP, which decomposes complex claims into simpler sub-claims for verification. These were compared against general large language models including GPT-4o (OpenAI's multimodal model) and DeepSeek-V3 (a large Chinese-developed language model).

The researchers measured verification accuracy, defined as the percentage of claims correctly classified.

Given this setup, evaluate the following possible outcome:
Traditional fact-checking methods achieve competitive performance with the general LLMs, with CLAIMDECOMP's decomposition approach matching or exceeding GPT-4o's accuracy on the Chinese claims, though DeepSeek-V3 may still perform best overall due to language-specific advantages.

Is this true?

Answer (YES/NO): NO